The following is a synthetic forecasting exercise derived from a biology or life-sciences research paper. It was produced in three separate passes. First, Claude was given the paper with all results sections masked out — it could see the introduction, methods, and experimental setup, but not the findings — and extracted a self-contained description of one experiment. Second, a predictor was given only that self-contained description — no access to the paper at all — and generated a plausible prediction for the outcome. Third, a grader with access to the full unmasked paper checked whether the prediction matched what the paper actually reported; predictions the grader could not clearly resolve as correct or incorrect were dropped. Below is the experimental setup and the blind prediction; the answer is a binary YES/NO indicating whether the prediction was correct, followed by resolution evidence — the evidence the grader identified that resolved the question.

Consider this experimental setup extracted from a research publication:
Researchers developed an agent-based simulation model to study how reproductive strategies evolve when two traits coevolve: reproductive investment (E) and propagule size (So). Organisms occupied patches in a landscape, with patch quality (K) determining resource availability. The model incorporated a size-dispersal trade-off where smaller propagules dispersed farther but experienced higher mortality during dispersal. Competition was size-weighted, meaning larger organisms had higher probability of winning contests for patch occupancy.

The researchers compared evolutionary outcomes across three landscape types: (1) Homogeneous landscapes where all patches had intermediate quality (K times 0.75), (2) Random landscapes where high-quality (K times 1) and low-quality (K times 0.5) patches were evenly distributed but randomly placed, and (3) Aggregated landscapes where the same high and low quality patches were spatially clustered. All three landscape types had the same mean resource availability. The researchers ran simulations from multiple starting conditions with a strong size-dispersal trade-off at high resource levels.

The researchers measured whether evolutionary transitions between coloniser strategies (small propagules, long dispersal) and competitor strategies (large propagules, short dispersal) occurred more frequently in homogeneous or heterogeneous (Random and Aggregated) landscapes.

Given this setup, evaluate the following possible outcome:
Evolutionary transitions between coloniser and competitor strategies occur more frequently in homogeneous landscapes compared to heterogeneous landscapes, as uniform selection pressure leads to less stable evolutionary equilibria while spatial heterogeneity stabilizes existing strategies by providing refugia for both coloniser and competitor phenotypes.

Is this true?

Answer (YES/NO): NO